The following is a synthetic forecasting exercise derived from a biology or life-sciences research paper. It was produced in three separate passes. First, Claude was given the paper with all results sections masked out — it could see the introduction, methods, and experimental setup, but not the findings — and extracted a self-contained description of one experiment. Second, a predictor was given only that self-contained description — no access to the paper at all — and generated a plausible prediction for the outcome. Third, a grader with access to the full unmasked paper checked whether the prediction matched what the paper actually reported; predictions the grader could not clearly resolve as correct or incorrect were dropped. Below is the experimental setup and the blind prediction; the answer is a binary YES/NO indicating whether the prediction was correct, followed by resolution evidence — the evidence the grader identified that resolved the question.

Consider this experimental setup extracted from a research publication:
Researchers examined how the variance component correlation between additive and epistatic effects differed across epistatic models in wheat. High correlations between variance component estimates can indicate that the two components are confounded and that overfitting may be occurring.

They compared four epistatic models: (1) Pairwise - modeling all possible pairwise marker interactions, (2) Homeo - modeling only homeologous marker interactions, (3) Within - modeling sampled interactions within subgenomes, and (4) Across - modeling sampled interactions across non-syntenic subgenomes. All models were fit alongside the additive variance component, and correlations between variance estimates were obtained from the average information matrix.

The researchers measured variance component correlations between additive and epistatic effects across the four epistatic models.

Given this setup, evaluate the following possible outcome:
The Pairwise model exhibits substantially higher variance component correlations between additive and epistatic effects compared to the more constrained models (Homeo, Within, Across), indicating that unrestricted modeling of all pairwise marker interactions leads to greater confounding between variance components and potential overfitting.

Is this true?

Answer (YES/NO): NO